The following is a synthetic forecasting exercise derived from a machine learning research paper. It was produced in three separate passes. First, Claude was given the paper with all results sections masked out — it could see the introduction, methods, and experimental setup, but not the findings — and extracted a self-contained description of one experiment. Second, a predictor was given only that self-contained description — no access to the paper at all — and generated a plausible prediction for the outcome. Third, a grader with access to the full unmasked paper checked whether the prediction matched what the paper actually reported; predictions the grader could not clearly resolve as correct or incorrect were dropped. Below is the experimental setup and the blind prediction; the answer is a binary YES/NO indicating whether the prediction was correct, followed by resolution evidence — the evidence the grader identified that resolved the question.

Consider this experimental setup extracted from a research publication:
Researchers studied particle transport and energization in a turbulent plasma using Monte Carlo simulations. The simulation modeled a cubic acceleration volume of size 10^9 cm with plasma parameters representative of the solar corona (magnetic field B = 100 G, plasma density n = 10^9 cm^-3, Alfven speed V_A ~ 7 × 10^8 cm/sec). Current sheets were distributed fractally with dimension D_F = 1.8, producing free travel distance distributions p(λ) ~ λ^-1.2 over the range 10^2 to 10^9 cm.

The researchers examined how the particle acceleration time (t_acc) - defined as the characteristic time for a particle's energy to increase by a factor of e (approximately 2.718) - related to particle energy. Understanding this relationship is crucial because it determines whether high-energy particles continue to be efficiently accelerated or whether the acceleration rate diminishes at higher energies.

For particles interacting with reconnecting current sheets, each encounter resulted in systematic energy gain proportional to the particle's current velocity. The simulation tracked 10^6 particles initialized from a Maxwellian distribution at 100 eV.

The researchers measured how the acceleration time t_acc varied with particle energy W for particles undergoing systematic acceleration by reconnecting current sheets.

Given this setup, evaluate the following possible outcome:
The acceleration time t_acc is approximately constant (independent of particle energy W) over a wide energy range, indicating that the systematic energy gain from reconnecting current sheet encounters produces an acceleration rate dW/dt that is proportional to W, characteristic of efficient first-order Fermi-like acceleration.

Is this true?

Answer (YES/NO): YES